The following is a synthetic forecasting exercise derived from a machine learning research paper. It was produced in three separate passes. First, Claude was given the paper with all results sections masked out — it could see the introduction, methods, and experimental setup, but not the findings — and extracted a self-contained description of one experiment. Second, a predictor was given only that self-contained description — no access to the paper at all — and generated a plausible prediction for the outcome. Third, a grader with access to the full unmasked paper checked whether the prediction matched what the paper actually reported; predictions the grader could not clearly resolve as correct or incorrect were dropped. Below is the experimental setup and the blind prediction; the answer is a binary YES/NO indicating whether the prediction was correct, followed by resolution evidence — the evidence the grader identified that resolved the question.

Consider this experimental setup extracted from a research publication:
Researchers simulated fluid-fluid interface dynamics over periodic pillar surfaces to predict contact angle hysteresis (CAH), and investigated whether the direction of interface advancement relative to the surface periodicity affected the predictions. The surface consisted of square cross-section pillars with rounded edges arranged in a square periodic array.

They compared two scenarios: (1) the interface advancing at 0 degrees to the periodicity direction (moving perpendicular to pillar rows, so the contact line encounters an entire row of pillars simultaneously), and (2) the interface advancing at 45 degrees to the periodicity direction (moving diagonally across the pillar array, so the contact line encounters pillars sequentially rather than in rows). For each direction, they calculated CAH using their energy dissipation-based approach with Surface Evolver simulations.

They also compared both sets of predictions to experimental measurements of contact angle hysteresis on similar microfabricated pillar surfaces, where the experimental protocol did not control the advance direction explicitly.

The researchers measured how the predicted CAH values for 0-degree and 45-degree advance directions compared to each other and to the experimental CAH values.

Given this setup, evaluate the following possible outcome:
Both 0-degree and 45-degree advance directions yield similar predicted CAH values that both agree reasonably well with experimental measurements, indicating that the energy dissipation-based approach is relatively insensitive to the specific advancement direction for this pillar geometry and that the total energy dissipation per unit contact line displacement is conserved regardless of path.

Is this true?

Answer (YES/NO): NO